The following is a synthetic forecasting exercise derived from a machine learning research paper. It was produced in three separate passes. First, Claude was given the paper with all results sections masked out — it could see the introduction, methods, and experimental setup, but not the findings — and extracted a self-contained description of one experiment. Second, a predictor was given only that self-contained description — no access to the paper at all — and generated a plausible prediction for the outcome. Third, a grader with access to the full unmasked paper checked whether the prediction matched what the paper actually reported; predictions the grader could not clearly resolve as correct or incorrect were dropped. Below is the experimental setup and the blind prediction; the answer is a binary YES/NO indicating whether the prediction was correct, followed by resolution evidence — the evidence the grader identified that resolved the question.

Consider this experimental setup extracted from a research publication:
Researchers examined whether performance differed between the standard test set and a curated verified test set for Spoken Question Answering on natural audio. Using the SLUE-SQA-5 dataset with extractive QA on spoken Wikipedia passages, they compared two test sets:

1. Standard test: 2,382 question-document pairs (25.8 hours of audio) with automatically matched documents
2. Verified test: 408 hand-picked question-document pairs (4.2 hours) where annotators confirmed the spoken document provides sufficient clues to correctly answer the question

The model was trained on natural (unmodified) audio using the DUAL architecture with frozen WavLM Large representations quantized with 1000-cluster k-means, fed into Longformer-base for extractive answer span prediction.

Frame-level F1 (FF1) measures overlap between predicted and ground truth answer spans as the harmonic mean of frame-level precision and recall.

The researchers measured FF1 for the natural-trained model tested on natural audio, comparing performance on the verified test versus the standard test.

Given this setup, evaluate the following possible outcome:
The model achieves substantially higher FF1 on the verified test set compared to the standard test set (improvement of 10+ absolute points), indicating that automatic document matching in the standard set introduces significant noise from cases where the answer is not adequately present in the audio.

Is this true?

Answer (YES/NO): NO